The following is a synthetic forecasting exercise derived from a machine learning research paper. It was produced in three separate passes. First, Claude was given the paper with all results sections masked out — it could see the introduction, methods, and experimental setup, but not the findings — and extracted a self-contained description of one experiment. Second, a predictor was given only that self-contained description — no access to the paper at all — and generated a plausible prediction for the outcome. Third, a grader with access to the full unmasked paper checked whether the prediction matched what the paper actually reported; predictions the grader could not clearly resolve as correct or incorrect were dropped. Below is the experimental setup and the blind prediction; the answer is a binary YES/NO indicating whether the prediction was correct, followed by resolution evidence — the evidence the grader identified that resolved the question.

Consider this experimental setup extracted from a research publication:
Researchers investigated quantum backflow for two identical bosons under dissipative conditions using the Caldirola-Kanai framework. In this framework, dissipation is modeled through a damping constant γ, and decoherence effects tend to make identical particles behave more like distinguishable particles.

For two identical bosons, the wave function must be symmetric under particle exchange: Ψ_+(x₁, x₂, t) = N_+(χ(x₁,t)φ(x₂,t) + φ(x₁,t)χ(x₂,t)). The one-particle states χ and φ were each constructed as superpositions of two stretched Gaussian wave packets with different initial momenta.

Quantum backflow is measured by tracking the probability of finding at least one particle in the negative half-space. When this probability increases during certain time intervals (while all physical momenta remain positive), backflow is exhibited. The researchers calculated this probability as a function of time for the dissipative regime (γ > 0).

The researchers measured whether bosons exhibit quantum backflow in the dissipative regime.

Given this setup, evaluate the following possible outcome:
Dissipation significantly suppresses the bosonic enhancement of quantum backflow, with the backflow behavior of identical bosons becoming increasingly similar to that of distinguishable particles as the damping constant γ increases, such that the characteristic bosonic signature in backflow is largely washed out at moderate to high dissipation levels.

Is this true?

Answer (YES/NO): NO